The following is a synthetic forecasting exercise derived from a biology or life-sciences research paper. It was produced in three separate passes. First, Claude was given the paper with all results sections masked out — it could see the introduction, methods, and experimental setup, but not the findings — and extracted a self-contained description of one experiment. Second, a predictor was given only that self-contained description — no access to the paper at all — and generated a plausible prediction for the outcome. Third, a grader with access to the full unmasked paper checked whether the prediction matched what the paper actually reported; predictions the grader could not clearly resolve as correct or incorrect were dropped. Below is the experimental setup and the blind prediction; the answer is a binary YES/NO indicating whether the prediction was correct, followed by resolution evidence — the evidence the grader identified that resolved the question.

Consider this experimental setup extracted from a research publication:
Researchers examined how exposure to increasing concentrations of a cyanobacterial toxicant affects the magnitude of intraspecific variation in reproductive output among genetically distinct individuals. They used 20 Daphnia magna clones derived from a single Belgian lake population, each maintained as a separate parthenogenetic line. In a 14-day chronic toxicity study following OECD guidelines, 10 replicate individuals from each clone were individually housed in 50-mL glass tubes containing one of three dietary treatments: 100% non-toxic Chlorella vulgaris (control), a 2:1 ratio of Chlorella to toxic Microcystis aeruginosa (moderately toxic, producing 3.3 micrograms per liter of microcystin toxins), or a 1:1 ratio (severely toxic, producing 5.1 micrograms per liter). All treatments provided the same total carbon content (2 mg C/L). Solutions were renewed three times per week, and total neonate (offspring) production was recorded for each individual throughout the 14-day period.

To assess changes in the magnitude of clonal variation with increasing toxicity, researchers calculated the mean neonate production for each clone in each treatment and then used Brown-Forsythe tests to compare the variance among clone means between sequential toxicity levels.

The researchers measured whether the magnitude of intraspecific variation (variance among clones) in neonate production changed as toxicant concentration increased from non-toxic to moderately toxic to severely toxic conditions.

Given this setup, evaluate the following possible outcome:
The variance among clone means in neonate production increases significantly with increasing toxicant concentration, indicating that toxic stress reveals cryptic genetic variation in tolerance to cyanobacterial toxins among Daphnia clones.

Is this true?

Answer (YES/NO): NO